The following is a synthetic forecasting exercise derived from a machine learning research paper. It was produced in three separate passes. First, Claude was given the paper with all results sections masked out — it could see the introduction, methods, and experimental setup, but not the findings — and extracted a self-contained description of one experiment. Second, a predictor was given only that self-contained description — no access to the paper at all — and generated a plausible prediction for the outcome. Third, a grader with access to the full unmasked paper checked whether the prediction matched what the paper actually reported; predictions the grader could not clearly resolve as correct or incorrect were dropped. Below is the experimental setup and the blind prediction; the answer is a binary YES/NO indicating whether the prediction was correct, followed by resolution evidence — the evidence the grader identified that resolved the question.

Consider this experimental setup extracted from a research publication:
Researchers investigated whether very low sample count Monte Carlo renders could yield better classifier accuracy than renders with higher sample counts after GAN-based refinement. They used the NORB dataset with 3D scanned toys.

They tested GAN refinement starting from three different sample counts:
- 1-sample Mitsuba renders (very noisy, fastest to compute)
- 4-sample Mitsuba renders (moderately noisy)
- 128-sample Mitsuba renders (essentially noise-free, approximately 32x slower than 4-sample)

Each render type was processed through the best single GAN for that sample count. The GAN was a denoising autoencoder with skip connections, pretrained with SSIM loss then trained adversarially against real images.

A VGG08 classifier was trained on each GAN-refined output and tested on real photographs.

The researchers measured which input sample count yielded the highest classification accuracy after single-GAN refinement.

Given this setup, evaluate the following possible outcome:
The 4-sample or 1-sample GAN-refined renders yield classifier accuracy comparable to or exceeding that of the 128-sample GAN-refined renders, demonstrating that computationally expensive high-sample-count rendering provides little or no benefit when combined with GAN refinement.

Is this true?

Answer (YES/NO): YES